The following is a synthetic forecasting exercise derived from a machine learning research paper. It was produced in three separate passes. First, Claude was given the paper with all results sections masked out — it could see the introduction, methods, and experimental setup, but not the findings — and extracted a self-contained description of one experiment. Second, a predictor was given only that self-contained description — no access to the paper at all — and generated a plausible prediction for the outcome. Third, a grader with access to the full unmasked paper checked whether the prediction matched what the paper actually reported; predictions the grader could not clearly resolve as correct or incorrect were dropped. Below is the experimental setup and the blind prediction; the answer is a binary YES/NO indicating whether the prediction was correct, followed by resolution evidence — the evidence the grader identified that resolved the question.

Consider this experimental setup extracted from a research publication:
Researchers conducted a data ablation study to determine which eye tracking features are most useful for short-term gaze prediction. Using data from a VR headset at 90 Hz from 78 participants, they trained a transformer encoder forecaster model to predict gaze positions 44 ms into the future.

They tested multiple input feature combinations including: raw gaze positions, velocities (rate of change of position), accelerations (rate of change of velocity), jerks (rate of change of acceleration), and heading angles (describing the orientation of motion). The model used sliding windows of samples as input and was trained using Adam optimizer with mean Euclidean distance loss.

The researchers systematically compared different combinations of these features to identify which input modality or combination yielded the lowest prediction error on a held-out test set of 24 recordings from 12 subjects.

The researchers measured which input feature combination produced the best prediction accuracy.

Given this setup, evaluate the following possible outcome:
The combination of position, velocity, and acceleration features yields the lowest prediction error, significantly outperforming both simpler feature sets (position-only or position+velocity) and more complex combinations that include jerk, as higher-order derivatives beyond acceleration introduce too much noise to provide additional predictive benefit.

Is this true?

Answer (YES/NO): NO